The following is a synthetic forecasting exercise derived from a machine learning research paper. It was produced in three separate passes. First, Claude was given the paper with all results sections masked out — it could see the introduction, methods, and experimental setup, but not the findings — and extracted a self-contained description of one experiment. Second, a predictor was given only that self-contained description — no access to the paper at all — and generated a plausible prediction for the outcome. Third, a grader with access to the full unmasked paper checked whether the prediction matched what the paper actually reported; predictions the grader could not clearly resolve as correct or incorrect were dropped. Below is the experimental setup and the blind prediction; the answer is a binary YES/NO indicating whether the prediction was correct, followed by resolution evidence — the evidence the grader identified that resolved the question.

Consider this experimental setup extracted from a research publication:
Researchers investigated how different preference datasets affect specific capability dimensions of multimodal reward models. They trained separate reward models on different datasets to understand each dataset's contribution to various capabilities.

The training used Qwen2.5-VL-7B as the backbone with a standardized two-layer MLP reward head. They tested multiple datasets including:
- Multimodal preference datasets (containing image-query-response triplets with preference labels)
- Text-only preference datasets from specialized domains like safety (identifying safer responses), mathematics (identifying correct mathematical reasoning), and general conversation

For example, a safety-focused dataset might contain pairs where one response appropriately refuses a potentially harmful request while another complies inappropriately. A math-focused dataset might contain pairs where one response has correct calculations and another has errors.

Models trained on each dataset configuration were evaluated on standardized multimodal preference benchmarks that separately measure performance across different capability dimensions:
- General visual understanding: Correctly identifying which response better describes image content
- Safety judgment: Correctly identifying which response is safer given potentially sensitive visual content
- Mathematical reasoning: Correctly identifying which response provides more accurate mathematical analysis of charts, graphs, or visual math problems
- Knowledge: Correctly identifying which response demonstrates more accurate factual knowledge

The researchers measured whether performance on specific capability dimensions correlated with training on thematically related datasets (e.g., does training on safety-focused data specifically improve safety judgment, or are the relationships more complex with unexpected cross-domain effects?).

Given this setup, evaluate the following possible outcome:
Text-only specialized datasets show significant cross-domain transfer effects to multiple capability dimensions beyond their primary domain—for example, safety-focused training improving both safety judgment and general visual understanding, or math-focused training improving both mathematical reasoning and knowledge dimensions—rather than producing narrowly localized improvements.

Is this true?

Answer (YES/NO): NO